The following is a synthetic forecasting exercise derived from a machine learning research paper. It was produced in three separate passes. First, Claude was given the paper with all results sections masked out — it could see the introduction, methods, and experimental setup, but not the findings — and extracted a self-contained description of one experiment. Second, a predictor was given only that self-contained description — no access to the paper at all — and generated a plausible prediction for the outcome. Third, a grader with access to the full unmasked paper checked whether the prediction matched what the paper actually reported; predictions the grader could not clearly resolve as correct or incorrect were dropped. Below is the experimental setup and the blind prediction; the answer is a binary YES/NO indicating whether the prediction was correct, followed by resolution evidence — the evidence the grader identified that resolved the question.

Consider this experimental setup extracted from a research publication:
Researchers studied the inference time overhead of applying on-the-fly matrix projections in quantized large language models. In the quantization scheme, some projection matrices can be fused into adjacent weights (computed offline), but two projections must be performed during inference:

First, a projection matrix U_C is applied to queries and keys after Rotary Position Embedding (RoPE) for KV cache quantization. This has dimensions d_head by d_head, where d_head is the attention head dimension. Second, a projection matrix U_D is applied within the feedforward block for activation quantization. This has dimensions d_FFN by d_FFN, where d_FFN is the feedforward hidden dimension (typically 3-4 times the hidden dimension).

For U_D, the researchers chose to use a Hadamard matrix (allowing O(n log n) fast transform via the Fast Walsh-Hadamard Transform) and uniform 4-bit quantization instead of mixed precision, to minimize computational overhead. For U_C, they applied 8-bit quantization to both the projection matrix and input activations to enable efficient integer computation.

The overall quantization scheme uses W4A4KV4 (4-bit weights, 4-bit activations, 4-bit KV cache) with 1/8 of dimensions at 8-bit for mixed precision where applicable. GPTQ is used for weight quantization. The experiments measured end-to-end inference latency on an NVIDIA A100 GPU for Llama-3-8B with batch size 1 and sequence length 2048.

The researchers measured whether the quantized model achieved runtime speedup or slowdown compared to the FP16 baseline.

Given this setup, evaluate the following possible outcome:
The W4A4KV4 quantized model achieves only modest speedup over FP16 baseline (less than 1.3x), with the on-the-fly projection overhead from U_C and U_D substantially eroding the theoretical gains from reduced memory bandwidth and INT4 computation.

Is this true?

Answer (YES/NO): NO